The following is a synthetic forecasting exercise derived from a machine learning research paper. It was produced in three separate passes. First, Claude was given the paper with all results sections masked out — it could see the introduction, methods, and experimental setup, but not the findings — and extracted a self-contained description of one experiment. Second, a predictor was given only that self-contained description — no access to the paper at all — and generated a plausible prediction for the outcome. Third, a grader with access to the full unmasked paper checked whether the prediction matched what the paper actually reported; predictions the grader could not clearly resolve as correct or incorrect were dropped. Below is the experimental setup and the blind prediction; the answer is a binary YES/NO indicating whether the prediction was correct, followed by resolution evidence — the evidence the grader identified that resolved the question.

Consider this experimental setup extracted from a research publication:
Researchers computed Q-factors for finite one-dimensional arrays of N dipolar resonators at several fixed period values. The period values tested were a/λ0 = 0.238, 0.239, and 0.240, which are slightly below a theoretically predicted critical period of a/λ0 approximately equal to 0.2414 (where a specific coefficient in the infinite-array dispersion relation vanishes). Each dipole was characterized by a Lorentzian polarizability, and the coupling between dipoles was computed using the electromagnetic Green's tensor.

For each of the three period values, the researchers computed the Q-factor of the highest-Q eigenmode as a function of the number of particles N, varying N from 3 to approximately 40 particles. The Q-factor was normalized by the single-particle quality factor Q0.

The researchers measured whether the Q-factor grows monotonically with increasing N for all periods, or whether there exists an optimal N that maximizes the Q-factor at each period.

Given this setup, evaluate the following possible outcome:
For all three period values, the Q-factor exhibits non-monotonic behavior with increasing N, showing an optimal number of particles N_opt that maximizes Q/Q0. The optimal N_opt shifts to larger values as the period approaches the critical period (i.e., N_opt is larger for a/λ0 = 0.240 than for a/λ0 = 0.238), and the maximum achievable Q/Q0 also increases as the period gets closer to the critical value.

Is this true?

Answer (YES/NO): YES